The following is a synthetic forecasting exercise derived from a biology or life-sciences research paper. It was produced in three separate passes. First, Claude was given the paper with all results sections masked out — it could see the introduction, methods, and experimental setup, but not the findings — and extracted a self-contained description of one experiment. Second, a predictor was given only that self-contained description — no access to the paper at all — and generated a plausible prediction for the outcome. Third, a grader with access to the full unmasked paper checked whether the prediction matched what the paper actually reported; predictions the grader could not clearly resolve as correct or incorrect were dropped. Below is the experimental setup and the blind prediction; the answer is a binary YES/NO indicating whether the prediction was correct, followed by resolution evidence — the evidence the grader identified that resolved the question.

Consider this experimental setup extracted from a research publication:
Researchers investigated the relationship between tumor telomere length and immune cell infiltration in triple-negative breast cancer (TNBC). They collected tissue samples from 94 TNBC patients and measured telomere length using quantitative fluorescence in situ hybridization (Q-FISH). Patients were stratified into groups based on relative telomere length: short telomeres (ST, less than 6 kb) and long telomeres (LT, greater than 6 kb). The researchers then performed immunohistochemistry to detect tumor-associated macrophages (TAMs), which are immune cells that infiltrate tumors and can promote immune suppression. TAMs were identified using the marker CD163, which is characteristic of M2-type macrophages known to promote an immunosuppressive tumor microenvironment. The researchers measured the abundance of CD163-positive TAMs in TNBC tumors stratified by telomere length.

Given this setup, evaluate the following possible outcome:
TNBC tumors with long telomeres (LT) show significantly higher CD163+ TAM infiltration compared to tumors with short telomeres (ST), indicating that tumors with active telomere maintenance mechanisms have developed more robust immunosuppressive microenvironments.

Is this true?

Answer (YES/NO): NO